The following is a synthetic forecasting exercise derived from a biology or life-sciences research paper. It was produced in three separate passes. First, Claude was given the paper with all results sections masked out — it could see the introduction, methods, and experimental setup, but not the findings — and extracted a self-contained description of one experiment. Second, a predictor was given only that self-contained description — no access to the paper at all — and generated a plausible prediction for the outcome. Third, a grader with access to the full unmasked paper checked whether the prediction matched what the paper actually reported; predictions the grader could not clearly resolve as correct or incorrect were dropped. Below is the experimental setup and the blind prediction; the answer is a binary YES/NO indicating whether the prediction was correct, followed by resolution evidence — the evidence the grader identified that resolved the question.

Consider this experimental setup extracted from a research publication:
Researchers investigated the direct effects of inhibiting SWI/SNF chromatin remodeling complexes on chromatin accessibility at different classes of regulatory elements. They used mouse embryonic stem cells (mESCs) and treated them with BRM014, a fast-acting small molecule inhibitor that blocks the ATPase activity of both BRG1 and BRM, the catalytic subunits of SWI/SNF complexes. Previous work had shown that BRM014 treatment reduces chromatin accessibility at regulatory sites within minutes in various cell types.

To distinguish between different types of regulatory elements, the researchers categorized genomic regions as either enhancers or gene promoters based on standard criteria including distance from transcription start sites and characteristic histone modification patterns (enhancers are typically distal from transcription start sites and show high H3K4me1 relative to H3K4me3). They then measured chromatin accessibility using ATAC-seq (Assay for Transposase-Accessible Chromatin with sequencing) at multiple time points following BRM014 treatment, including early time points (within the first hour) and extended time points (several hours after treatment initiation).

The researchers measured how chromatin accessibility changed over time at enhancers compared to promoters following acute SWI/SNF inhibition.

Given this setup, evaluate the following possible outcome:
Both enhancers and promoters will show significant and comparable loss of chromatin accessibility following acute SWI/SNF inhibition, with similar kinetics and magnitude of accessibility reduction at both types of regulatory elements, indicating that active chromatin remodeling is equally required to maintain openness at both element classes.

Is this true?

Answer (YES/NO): YES